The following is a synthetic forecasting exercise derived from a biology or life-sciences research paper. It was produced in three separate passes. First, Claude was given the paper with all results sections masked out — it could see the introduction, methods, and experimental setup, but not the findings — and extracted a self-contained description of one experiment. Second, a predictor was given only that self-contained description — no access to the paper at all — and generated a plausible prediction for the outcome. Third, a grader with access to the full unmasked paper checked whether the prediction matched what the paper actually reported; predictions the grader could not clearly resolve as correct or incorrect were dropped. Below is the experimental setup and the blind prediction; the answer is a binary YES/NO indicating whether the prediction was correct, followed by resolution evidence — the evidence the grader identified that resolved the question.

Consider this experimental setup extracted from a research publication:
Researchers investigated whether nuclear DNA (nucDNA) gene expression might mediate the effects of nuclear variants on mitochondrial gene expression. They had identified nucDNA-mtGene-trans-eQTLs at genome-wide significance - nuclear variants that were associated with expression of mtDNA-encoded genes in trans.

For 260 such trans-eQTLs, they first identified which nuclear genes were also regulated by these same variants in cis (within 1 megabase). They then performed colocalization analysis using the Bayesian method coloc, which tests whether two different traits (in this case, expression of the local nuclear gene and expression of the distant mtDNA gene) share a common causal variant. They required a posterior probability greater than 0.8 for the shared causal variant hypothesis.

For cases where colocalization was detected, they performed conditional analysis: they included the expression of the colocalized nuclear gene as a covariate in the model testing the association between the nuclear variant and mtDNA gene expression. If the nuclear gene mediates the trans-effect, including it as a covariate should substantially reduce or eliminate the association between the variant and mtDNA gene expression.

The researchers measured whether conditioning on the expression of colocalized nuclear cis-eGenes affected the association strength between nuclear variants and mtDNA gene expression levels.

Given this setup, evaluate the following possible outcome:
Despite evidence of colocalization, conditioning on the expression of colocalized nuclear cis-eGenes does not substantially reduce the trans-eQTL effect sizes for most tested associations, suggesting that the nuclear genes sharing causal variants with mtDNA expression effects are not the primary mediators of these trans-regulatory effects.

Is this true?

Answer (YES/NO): YES